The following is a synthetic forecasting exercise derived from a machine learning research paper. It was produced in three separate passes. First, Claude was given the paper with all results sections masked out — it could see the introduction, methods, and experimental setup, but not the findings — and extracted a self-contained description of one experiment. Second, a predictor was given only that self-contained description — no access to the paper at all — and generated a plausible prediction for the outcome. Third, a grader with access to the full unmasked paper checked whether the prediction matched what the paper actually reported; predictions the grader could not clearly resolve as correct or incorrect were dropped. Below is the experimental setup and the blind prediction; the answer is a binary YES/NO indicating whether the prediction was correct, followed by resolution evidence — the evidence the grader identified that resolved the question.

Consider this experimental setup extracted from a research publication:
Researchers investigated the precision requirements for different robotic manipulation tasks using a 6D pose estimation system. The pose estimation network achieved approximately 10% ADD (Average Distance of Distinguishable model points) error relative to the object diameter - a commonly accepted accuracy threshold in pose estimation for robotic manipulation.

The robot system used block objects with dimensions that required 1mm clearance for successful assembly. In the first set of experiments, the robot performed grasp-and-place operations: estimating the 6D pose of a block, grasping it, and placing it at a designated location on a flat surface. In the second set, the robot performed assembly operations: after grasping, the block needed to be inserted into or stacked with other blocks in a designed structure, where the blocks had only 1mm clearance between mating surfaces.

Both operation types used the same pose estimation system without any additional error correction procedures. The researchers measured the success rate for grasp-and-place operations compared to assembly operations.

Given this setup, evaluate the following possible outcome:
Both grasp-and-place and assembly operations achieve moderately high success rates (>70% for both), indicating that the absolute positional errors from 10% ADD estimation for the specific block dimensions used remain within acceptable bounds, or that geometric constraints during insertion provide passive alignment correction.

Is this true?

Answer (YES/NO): NO